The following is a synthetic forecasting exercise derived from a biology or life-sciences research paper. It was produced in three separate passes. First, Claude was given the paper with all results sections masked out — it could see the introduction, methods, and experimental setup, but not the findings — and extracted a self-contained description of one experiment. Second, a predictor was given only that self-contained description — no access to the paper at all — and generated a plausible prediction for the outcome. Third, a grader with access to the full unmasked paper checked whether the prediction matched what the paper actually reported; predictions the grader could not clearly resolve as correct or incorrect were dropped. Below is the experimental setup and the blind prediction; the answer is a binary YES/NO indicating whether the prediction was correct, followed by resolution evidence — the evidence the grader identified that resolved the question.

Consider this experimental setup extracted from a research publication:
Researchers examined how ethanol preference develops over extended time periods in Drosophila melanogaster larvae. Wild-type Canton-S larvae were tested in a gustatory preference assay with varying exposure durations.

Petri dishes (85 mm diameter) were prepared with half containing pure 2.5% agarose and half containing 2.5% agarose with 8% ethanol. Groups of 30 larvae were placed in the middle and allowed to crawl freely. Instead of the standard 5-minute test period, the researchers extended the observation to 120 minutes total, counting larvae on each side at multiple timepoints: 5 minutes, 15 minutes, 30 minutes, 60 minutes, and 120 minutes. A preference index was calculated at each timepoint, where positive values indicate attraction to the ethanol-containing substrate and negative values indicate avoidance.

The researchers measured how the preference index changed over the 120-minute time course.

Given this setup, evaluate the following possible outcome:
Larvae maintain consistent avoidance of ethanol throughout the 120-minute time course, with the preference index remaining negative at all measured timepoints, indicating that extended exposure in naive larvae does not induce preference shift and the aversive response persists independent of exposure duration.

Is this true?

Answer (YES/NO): NO